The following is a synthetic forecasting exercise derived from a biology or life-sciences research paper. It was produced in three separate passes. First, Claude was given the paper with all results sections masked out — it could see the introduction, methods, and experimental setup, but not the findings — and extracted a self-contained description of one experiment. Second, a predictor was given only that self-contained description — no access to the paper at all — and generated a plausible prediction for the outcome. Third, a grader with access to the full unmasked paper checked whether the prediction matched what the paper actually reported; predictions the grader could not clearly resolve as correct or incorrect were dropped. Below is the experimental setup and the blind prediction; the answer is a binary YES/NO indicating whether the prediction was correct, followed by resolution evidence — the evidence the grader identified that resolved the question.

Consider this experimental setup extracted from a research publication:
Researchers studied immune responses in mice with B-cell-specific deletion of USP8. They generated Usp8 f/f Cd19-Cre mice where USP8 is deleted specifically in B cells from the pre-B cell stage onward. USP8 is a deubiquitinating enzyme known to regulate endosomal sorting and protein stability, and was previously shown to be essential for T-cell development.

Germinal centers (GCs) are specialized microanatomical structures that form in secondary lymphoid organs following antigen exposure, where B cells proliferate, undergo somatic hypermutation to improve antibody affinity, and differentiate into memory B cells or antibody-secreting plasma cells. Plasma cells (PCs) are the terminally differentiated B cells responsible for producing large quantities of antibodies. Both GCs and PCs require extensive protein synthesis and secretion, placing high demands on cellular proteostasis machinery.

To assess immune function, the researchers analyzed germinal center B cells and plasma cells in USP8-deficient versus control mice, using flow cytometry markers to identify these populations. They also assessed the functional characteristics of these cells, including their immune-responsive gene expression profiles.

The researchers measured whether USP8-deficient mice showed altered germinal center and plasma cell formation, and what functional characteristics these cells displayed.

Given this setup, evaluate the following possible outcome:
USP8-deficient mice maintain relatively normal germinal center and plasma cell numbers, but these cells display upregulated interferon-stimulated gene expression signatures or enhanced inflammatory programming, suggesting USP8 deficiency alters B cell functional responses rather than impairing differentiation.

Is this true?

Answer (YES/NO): NO